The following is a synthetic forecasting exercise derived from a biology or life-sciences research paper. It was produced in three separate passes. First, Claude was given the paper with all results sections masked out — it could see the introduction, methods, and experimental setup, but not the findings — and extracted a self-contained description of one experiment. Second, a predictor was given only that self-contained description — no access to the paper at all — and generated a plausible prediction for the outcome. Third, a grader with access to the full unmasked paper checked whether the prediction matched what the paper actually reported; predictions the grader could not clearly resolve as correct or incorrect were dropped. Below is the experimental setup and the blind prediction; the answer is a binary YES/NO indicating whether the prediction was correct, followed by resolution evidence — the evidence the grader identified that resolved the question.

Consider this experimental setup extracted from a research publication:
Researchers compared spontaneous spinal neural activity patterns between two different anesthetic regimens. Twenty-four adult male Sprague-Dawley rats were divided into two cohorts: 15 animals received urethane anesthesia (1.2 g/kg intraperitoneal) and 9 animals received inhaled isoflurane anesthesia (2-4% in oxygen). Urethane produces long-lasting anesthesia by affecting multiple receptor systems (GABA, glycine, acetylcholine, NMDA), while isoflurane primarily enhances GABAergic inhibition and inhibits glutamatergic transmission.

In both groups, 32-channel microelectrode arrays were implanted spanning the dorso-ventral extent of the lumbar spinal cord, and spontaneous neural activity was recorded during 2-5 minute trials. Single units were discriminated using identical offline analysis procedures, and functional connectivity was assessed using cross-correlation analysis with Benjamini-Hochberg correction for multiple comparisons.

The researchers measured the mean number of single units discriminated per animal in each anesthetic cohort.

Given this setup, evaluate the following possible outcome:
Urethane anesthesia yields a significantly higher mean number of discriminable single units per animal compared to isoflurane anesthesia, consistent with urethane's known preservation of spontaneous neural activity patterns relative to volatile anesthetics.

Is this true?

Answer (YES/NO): NO